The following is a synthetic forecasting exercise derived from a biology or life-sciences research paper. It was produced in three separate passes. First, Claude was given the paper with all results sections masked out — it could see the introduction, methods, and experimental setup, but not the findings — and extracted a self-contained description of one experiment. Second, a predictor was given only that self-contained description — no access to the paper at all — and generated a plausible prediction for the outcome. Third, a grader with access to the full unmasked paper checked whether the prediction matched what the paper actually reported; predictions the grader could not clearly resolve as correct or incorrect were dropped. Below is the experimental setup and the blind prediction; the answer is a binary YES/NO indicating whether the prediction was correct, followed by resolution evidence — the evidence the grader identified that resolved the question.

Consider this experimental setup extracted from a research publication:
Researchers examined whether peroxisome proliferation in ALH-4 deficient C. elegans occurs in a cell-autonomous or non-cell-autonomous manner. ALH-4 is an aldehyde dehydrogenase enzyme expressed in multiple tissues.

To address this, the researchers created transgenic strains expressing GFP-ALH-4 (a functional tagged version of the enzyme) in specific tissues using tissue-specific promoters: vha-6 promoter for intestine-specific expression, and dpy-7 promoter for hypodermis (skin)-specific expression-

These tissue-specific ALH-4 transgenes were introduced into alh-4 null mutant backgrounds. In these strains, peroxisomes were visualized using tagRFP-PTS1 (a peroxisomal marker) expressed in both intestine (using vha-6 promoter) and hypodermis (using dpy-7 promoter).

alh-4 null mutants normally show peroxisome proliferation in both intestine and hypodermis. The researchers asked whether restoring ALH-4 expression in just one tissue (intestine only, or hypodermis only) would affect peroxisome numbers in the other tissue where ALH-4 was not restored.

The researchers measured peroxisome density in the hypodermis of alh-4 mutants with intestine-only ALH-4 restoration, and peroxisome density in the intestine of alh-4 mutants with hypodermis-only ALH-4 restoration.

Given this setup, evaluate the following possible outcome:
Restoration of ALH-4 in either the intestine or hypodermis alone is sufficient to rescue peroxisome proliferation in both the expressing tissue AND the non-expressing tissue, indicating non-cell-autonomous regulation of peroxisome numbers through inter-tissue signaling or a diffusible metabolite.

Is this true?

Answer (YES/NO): NO